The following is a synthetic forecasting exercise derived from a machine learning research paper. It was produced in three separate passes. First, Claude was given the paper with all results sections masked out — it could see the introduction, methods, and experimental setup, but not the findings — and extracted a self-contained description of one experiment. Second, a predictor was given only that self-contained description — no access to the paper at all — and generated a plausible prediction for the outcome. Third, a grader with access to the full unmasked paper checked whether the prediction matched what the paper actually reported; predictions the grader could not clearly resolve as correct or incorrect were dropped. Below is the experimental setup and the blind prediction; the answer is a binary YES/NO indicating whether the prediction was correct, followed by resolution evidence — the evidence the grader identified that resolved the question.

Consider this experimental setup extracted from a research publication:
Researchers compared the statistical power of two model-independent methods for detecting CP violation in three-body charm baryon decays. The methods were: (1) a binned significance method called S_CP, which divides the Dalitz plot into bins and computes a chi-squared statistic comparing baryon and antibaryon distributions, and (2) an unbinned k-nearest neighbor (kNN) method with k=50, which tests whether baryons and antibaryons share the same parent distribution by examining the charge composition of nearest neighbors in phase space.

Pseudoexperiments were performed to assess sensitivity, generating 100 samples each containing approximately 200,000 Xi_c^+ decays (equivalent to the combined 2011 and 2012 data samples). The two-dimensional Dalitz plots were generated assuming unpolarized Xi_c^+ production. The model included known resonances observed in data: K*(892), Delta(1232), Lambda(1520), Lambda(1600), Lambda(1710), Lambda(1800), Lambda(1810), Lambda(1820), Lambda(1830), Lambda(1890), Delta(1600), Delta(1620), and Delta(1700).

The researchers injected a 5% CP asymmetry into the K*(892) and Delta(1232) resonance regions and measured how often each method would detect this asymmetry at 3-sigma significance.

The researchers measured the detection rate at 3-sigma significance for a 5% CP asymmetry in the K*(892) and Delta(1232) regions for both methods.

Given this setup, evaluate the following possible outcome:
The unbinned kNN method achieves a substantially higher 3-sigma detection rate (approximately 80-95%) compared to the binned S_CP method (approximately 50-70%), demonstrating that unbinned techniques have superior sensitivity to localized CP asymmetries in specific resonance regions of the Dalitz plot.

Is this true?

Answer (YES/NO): NO